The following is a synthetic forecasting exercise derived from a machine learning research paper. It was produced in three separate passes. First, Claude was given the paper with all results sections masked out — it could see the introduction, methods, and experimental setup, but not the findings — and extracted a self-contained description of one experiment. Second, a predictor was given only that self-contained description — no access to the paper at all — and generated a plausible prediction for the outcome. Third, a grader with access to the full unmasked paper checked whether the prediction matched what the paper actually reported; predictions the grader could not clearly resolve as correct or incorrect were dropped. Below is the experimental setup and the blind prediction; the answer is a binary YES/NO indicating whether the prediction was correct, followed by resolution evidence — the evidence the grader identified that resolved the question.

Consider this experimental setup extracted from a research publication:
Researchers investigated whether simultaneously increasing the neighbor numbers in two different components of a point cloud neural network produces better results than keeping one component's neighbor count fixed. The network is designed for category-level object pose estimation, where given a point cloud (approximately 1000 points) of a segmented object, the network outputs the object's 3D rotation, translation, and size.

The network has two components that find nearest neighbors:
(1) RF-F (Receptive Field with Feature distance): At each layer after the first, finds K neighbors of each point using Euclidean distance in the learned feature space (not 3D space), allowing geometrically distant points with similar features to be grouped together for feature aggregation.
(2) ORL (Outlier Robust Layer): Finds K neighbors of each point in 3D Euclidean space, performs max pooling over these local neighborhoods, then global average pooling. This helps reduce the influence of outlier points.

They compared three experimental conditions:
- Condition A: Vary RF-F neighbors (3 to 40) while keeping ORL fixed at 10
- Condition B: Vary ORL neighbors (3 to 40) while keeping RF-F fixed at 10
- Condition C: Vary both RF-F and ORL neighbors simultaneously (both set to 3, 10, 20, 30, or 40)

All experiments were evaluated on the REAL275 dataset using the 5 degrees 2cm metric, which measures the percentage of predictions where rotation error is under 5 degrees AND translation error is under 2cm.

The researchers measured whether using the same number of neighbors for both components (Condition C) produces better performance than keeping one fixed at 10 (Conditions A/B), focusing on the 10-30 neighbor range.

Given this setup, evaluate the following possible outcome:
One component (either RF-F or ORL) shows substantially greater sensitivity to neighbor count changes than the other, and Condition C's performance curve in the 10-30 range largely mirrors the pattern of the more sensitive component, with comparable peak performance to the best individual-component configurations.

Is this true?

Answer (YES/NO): NO